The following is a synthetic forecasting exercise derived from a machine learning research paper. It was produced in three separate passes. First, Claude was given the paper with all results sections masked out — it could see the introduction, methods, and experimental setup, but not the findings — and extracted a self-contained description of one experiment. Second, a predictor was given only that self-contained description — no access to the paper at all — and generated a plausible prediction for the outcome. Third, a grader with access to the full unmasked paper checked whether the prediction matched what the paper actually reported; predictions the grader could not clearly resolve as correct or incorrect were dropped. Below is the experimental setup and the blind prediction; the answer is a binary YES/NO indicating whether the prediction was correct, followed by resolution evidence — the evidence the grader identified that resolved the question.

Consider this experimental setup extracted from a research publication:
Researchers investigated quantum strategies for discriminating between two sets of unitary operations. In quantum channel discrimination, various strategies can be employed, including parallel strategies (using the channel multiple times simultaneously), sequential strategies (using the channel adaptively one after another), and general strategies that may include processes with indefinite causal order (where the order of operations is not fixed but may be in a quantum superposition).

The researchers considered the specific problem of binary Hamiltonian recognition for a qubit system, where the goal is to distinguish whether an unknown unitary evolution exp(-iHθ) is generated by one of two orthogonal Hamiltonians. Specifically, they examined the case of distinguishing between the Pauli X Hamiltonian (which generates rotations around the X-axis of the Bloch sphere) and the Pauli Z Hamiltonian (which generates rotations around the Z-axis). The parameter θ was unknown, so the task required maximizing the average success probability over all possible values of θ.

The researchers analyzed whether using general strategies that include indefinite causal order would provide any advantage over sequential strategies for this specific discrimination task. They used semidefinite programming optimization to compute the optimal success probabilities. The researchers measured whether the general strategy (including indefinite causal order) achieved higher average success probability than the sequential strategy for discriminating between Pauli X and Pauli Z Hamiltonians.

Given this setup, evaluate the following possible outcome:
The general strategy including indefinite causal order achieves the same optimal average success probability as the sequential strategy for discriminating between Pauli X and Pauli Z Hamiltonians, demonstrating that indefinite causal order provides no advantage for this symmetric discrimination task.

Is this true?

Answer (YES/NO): YES